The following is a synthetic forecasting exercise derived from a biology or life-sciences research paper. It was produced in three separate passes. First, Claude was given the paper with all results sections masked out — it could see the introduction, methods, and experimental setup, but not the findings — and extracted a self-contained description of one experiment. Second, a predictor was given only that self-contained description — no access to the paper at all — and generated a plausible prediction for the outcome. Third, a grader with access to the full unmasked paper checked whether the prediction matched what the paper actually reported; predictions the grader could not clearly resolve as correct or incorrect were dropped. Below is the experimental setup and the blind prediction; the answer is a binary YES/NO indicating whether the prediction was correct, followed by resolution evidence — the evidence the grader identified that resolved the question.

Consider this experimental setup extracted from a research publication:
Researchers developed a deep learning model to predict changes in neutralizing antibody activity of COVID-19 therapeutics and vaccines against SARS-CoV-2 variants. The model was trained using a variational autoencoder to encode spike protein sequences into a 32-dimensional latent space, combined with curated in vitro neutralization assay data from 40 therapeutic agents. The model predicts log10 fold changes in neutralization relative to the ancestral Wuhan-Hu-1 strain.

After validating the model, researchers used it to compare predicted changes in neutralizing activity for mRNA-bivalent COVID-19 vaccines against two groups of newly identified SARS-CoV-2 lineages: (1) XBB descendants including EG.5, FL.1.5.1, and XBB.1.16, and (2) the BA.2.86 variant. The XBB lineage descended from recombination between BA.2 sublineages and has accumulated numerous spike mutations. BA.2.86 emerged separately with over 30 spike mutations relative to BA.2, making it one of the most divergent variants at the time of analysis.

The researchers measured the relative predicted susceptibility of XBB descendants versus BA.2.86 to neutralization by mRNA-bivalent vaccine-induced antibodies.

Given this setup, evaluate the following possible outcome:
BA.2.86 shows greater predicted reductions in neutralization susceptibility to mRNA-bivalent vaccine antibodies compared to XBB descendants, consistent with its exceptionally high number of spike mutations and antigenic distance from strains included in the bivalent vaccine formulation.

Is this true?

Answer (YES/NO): NO